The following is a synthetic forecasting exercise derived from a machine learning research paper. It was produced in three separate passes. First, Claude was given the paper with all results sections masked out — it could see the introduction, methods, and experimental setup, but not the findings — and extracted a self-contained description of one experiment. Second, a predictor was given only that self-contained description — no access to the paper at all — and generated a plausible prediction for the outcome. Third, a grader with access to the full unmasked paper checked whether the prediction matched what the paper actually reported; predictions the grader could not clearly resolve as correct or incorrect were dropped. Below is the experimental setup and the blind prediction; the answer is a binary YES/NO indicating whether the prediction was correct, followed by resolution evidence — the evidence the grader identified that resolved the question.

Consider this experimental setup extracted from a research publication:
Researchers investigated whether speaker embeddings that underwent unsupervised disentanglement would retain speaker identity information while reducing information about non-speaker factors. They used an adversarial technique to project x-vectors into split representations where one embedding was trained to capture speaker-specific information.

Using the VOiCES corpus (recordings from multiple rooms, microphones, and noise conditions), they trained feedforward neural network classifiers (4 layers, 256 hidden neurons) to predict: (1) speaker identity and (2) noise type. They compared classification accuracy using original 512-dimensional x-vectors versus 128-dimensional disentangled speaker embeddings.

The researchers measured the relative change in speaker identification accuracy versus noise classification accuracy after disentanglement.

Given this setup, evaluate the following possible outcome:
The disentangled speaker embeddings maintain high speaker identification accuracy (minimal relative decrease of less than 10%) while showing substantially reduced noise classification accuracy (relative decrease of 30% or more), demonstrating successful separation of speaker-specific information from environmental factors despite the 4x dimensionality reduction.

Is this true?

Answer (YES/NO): NO